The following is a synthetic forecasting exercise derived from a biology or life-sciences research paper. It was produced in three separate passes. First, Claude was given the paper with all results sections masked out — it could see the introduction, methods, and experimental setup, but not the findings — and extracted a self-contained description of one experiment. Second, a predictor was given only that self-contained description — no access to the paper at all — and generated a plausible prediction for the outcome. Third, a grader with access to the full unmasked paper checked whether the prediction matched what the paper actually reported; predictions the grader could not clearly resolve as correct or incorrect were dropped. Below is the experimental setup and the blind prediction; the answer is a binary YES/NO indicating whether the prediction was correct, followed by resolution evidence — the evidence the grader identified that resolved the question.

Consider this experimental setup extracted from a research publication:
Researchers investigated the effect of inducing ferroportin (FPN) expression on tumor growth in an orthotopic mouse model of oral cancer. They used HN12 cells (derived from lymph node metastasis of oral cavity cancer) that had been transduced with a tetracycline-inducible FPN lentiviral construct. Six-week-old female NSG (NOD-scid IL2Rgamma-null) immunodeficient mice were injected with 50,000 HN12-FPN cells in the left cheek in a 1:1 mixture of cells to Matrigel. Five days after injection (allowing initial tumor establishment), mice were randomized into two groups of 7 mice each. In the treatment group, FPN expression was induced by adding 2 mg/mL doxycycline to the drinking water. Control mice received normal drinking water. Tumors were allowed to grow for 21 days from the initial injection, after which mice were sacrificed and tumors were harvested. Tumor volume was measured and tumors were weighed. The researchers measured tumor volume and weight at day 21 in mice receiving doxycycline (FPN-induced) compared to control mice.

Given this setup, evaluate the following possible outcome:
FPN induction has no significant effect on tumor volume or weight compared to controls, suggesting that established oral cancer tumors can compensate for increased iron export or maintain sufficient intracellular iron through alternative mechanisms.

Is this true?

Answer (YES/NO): NO